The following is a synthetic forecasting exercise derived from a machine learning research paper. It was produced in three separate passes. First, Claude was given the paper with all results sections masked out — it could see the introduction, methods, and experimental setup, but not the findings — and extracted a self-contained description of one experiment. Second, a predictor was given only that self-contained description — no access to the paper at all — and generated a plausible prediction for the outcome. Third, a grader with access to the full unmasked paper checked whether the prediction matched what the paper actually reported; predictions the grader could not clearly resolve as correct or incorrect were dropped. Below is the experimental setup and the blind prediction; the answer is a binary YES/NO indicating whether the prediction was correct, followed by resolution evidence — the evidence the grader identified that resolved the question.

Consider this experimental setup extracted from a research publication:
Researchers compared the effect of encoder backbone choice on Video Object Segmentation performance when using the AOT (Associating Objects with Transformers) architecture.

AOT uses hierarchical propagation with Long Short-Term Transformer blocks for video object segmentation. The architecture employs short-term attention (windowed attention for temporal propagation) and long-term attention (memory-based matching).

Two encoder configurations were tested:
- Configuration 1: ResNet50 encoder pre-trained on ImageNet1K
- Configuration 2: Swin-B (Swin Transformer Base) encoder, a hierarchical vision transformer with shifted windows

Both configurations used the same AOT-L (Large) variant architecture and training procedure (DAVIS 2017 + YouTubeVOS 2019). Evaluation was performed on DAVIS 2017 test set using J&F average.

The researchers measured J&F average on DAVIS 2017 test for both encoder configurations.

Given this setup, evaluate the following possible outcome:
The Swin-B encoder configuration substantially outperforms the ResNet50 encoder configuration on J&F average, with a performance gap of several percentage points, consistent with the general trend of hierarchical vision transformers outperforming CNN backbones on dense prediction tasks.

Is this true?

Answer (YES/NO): NO